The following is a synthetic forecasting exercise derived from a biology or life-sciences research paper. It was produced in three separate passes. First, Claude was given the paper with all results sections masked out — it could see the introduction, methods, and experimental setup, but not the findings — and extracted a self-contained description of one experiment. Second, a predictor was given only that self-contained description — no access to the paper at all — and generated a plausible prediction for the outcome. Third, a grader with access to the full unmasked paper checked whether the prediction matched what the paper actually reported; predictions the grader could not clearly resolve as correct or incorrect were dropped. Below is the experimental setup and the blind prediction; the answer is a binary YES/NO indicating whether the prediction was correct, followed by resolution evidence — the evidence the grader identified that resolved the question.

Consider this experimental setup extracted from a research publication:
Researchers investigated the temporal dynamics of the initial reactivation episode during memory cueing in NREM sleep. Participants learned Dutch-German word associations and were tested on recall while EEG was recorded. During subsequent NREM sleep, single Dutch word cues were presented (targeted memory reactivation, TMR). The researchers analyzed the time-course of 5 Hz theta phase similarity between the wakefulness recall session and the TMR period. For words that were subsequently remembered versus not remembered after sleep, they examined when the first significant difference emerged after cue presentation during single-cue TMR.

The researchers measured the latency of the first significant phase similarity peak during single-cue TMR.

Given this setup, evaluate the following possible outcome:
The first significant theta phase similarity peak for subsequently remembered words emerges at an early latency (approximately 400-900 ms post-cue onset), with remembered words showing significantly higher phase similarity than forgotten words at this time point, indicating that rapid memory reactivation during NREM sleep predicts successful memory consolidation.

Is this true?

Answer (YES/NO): NO